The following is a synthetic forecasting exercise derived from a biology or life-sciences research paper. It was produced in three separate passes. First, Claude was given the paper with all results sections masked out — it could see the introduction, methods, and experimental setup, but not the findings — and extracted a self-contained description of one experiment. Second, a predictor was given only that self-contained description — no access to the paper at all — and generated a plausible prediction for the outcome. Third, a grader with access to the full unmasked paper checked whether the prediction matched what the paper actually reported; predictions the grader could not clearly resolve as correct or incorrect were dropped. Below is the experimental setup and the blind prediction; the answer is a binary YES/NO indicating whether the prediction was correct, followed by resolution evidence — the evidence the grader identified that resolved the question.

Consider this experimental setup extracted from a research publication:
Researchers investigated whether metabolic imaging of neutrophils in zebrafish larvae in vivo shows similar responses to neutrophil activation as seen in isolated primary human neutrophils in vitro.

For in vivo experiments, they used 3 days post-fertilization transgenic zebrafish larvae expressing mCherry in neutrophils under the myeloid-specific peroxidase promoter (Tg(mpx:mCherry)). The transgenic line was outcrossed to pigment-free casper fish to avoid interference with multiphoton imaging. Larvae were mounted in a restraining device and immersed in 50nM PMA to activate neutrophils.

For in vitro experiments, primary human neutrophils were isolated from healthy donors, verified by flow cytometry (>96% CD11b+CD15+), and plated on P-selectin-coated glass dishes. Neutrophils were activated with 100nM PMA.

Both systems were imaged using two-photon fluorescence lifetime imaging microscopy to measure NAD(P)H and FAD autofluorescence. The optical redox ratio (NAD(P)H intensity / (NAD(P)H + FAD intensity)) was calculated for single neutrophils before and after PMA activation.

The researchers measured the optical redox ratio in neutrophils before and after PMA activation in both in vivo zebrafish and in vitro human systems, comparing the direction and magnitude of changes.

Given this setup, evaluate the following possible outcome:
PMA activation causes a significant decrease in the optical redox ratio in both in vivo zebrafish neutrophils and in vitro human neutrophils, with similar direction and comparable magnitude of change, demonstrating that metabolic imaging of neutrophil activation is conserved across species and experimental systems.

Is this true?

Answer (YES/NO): NO